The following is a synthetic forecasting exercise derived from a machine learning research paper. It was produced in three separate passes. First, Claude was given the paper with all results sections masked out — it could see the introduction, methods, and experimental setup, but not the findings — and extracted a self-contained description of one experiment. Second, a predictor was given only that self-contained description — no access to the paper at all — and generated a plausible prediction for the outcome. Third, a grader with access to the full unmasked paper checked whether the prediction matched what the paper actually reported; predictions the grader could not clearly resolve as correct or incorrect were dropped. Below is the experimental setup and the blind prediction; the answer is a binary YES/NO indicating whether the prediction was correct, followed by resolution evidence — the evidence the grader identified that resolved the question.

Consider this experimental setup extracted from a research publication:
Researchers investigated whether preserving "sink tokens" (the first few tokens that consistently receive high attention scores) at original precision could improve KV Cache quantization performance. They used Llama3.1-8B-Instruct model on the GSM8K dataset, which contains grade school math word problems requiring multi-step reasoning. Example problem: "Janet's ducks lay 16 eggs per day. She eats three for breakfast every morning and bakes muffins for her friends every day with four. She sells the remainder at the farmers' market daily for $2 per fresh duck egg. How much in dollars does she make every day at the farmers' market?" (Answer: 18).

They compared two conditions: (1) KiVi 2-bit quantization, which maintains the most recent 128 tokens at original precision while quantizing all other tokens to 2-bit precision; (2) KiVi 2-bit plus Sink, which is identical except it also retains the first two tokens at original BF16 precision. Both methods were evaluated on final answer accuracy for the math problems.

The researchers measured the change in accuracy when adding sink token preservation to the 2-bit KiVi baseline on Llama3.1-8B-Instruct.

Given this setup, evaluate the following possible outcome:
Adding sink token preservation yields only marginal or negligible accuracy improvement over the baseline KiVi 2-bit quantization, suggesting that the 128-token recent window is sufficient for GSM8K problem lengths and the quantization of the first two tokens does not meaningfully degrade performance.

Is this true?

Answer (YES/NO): YES